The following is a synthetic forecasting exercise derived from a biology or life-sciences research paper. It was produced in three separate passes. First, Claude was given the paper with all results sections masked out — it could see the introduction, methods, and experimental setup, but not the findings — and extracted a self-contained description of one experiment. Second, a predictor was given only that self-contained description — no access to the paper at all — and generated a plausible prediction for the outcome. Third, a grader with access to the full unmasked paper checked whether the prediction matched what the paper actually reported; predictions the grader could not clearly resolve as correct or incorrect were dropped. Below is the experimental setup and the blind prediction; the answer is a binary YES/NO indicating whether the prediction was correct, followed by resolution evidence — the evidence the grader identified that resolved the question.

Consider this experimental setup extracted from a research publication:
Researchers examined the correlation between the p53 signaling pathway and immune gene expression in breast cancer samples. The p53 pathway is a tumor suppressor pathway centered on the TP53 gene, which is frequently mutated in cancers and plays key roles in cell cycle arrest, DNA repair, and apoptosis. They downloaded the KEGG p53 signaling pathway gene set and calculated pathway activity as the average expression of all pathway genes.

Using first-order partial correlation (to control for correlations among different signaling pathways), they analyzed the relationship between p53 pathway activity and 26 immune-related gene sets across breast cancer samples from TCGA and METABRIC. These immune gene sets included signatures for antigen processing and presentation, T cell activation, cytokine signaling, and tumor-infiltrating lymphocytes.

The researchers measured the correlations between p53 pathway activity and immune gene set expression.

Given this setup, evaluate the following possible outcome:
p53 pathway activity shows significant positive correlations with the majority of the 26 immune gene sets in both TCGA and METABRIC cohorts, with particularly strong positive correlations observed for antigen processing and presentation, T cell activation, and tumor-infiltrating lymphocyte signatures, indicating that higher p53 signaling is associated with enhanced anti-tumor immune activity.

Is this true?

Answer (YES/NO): YES